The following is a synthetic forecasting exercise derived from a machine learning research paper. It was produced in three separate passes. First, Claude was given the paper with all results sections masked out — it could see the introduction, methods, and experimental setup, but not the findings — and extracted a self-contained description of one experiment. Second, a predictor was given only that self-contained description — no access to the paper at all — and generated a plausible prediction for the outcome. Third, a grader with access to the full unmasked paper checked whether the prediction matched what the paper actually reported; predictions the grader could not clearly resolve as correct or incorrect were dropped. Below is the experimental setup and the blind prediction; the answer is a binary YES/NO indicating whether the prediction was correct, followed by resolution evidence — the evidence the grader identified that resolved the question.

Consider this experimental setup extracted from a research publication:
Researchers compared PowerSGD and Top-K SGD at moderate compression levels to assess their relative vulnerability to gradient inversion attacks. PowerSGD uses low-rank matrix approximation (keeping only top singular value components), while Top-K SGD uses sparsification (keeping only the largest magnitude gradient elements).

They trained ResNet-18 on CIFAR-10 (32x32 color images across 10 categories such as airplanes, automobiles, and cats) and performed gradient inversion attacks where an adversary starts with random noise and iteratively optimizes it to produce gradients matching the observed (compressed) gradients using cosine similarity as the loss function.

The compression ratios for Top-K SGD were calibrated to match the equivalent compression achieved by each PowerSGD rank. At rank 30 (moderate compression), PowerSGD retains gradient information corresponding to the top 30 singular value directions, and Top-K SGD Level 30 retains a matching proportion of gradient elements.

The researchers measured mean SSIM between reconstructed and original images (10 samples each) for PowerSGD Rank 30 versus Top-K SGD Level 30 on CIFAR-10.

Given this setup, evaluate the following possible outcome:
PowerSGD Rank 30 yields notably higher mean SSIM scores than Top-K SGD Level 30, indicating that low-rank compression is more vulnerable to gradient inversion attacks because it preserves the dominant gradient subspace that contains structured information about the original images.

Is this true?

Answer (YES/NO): YES